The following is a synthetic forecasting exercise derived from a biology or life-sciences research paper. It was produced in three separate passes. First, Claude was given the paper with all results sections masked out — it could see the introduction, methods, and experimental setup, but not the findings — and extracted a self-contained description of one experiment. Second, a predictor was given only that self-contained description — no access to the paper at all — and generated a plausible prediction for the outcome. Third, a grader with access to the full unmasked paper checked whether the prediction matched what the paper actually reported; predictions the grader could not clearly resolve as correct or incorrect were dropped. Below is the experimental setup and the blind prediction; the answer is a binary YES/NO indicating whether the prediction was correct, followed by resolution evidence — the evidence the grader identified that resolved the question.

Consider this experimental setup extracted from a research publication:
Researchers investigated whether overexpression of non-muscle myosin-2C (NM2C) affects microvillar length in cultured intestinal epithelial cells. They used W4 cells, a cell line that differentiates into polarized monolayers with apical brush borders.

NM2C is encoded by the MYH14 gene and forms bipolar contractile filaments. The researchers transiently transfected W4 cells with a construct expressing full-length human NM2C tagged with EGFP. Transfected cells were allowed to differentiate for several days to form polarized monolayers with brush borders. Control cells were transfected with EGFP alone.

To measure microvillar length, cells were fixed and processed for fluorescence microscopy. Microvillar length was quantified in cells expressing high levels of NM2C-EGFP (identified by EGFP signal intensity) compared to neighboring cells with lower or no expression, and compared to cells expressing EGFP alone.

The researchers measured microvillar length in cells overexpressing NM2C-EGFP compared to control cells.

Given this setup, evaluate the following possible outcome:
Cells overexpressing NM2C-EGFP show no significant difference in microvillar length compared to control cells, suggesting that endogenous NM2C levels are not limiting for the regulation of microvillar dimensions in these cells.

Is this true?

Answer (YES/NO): NO